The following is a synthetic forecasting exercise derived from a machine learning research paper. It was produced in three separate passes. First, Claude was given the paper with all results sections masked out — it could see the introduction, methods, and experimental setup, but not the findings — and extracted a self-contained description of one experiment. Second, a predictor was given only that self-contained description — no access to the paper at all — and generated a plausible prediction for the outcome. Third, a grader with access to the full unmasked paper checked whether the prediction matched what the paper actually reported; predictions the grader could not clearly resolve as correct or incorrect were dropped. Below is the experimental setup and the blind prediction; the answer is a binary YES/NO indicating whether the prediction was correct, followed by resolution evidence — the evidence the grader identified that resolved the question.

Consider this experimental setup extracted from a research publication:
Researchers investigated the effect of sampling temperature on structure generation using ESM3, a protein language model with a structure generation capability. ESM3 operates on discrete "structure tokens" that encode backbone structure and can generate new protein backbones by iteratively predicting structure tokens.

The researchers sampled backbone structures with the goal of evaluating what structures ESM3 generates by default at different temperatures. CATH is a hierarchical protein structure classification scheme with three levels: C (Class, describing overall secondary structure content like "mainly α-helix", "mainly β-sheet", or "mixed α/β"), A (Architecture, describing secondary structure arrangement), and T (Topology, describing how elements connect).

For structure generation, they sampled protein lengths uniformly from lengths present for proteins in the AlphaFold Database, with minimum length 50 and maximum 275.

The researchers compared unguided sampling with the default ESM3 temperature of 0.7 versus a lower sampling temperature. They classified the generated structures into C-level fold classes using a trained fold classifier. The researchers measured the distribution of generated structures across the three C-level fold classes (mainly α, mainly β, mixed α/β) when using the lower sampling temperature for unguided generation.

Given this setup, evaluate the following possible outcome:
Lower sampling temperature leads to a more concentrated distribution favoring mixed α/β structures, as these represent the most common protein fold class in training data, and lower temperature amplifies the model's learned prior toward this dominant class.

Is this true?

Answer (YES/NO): NO